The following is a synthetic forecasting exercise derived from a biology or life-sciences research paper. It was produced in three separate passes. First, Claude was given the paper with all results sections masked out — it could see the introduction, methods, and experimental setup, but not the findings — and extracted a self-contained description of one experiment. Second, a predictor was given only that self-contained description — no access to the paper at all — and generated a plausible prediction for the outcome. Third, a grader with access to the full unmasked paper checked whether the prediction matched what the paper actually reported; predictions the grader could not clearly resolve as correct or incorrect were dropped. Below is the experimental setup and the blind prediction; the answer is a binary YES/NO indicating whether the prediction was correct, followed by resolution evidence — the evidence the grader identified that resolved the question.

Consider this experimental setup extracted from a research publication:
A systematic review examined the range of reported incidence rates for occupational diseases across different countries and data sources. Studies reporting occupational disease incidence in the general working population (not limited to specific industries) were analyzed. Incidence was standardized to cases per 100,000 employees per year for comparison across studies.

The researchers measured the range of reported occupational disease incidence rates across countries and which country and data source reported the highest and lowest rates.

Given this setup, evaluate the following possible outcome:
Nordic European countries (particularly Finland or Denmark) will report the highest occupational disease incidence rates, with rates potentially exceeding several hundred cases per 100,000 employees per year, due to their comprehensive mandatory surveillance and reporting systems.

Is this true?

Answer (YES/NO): NO